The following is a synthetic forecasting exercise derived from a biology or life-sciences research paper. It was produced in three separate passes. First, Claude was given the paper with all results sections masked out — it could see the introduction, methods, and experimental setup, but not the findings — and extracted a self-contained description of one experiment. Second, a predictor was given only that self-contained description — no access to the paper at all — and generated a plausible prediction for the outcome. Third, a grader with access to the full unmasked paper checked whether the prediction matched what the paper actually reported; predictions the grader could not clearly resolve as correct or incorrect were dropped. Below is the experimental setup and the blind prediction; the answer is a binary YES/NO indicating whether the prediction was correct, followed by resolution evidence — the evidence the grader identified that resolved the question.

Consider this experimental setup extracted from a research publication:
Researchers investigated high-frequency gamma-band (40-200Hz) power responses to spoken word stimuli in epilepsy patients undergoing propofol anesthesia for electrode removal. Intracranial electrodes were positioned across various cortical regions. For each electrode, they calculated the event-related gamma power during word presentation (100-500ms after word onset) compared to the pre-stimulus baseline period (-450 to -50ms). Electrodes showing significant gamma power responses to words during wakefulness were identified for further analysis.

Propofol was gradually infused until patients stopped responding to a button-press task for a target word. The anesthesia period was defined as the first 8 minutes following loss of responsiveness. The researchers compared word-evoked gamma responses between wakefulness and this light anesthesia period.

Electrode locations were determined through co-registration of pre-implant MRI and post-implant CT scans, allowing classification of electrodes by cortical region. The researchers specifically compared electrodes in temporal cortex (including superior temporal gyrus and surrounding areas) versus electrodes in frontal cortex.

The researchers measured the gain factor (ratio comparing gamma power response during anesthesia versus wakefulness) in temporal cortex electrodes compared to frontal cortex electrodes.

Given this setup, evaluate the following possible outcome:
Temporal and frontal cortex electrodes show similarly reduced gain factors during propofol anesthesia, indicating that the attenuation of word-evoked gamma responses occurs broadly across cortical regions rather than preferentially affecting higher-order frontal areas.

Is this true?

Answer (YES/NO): NO